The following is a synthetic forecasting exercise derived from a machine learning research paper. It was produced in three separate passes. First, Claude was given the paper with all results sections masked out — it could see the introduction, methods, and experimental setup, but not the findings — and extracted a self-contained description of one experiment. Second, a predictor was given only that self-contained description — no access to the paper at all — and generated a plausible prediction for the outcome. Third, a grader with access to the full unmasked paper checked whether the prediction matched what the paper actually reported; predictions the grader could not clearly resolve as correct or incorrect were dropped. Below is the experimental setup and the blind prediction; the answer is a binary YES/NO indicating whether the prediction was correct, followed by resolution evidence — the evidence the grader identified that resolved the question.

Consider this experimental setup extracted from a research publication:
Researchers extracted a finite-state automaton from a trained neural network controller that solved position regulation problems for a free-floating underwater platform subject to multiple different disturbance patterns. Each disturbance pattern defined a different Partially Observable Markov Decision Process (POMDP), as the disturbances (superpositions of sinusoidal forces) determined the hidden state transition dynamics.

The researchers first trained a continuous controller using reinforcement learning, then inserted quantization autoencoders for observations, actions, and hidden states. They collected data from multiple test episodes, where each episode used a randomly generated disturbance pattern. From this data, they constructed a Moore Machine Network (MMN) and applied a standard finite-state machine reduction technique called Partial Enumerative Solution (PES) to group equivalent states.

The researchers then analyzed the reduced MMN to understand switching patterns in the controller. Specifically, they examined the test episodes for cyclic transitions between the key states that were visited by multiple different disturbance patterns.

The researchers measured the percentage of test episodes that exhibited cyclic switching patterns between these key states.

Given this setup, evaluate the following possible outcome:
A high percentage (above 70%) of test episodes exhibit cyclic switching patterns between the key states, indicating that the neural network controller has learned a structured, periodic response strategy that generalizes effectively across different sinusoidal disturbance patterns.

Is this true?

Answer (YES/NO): NO